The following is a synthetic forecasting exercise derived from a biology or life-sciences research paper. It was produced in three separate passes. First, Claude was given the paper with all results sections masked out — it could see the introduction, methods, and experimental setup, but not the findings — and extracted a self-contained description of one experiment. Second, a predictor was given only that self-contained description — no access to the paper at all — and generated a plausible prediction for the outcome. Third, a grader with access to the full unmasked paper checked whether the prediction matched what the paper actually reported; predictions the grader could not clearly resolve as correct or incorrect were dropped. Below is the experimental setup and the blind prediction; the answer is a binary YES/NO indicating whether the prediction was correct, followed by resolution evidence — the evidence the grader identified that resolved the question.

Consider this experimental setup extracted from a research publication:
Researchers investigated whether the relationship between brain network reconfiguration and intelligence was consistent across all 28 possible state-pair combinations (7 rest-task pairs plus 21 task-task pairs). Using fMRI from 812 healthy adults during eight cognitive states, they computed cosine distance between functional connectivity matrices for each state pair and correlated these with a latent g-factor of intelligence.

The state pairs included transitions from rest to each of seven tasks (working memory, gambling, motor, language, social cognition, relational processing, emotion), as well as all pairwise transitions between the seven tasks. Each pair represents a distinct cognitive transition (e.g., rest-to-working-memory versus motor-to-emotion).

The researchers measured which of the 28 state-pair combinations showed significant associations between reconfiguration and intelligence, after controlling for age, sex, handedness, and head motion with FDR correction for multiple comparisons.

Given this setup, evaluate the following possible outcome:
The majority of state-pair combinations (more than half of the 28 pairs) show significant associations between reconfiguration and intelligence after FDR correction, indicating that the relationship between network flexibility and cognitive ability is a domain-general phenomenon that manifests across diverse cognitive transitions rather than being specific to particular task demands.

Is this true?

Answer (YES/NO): YES